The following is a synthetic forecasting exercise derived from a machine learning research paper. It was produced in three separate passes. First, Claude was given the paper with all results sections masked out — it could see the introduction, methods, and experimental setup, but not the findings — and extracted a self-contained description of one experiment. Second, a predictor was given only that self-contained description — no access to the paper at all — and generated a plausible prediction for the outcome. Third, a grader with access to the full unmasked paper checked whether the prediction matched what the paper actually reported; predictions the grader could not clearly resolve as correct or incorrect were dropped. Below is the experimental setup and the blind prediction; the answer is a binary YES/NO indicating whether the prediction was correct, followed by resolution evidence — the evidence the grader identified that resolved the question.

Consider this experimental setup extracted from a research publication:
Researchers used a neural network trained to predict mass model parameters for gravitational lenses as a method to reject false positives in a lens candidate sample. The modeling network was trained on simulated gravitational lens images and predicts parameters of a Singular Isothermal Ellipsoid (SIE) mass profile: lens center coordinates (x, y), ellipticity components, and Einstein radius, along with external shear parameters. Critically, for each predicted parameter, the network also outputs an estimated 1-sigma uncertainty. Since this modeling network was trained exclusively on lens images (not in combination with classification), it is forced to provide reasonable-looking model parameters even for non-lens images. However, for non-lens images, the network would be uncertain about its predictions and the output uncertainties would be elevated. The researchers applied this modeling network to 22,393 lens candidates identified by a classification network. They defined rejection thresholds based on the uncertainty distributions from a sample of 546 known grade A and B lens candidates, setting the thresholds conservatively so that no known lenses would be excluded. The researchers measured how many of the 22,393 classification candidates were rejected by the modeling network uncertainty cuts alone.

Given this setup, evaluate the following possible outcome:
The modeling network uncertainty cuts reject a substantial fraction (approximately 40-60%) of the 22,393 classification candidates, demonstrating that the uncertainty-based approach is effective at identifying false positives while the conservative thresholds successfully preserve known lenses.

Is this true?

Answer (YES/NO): NO